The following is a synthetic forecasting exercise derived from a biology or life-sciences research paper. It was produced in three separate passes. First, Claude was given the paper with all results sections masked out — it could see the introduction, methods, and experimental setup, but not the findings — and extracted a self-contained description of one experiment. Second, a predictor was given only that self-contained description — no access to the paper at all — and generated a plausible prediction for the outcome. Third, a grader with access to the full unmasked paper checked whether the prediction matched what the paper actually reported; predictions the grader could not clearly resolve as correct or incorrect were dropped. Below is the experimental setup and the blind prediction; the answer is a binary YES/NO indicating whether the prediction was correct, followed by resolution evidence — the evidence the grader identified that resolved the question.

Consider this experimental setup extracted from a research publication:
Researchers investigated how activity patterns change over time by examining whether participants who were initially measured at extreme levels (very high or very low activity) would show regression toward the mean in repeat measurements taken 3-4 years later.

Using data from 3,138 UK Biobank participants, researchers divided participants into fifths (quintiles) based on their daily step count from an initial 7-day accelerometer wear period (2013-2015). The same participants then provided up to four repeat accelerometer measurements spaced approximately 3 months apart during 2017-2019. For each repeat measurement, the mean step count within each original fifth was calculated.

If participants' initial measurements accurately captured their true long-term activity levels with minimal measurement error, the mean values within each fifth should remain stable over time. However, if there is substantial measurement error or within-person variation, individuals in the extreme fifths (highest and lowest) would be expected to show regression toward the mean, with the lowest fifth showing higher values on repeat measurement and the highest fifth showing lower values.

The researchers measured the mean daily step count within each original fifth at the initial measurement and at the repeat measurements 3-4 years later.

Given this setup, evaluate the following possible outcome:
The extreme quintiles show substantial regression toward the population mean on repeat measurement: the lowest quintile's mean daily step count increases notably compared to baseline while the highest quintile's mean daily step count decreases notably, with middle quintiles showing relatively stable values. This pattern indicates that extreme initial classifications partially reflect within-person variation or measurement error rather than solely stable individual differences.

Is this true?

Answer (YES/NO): NO